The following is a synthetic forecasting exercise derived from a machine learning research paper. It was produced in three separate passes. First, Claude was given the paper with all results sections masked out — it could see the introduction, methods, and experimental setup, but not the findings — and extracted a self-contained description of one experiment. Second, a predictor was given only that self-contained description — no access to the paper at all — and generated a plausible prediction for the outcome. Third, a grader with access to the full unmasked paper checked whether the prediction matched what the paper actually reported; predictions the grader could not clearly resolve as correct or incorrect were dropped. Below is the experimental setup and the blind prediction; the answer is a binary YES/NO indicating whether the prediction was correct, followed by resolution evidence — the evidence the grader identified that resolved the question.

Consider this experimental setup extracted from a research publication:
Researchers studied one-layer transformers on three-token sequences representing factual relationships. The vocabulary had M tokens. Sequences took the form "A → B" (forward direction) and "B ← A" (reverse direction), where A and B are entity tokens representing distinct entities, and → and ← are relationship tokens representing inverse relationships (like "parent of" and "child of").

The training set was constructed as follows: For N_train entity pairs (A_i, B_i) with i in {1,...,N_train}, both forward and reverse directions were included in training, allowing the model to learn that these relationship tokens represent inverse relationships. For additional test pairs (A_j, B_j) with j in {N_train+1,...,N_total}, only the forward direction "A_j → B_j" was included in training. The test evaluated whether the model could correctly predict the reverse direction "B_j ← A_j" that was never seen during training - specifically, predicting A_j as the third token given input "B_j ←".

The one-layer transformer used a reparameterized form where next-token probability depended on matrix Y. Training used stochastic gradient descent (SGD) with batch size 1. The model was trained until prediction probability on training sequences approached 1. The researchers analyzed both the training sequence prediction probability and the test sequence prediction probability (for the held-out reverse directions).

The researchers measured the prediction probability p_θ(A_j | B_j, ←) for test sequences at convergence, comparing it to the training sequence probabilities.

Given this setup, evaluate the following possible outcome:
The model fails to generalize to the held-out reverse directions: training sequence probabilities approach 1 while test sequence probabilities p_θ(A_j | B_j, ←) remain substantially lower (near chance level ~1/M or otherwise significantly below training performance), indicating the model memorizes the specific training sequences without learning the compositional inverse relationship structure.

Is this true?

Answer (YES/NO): YES